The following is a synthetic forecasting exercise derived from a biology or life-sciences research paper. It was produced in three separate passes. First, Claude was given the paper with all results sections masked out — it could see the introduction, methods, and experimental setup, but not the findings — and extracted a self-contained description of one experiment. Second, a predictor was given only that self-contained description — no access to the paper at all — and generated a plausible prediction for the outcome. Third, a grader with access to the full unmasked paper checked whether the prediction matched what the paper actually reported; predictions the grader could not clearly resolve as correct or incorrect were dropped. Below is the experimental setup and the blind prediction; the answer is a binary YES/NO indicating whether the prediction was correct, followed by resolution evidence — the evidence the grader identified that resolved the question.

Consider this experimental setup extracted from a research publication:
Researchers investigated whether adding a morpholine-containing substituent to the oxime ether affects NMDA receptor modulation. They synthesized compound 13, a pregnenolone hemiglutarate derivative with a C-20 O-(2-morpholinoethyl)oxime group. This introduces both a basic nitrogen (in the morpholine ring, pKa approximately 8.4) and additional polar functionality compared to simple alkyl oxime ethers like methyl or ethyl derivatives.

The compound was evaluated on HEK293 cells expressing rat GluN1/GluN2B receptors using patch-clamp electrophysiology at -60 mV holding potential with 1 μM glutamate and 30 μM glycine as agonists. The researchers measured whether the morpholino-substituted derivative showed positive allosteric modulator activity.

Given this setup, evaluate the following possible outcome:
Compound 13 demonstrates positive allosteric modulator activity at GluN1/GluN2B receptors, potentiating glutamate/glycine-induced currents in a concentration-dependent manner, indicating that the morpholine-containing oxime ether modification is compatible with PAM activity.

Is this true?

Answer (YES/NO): YES